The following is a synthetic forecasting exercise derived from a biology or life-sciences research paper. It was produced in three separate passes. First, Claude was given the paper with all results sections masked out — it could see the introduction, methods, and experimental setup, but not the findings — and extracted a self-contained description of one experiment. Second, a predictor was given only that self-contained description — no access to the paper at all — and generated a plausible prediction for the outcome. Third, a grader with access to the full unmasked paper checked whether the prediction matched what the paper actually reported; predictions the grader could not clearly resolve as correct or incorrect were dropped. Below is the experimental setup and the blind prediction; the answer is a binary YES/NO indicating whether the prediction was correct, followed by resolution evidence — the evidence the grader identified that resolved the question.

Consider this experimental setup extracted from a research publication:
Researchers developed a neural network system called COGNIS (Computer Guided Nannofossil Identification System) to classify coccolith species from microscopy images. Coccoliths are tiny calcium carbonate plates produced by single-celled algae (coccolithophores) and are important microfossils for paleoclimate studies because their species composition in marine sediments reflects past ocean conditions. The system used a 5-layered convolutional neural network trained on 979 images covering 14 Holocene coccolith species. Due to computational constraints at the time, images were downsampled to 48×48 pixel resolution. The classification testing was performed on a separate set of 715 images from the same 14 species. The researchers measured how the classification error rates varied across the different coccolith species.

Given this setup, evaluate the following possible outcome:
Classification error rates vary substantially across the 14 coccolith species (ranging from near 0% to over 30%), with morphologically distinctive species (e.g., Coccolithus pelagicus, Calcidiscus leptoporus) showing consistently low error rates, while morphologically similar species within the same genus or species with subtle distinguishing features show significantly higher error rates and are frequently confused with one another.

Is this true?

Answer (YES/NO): NO